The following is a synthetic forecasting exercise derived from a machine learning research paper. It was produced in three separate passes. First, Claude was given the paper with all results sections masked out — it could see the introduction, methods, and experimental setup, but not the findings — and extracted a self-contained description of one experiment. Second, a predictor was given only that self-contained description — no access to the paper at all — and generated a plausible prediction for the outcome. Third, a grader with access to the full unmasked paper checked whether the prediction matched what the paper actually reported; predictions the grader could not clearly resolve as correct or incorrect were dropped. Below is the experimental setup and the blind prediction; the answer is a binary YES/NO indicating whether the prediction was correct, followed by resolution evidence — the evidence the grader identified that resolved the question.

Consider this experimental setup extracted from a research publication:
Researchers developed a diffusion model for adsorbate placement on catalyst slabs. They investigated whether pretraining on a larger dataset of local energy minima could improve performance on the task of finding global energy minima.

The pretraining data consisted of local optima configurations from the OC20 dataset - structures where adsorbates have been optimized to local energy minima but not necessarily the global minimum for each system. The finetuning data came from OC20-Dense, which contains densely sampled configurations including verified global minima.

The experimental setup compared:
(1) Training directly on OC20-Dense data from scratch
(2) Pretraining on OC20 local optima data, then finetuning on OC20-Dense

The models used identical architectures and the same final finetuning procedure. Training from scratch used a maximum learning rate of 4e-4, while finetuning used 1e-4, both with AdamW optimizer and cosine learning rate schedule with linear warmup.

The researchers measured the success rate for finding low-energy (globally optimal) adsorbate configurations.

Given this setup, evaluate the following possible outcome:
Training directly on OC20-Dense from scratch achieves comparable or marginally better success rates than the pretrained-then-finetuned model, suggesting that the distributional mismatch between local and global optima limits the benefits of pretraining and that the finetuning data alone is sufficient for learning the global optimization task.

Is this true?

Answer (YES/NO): YES